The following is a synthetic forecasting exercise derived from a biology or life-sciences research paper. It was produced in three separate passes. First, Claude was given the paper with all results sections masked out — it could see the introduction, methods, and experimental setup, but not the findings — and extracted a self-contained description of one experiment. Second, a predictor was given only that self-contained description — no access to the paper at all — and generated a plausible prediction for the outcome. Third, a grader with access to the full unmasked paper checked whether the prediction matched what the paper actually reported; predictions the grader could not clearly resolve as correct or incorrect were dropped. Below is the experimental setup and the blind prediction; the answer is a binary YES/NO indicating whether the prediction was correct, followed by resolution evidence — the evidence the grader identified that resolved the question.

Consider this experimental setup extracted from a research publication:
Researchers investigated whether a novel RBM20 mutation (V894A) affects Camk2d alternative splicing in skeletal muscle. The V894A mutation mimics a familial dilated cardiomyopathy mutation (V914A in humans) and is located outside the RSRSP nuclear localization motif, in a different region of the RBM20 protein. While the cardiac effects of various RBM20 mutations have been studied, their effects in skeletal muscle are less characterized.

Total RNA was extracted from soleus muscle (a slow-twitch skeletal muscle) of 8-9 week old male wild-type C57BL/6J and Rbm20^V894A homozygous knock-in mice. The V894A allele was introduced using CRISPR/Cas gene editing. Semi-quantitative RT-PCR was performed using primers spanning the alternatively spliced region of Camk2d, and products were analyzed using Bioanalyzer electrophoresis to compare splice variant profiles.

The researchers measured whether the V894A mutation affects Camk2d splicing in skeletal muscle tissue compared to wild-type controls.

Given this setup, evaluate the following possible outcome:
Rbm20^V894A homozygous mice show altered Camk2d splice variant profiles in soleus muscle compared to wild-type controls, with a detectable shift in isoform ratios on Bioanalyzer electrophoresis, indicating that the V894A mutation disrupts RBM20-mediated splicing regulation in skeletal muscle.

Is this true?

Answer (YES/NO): NO